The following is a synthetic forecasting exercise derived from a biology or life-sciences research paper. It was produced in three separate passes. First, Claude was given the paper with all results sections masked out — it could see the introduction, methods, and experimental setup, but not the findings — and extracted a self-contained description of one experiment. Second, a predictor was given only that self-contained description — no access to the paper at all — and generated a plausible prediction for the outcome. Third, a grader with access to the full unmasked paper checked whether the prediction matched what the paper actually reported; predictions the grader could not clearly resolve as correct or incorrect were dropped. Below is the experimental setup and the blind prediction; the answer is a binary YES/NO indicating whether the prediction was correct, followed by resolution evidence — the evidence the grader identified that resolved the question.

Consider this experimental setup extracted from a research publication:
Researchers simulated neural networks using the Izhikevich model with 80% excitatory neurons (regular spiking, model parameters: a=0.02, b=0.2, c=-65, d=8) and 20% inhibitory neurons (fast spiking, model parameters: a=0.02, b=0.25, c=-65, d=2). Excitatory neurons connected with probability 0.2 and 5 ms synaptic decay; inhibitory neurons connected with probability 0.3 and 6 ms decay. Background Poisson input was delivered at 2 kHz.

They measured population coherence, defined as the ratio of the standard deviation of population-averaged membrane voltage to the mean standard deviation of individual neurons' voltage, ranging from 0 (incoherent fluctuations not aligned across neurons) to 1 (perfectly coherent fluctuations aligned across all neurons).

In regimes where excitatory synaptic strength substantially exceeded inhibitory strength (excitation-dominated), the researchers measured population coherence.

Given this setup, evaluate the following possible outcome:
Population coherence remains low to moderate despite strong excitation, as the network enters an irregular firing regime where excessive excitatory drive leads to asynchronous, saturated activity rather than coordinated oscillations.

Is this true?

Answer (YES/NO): NO